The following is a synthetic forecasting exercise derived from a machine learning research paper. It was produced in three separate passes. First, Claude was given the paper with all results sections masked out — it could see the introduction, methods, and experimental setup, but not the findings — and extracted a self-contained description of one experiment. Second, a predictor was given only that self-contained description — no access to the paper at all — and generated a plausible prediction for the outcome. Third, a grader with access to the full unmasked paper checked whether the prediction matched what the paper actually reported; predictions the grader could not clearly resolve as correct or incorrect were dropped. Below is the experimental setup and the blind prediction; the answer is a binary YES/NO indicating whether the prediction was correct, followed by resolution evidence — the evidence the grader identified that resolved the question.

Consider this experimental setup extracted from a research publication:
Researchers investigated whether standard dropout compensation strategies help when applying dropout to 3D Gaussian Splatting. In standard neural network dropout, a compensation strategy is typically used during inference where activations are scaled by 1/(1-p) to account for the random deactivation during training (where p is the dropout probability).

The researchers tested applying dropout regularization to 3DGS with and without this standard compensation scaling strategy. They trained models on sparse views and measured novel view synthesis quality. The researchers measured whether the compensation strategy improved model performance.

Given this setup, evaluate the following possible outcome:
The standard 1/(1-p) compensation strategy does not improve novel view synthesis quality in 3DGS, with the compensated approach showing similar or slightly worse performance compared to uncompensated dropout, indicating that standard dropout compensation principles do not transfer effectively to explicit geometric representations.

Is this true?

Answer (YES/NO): YES